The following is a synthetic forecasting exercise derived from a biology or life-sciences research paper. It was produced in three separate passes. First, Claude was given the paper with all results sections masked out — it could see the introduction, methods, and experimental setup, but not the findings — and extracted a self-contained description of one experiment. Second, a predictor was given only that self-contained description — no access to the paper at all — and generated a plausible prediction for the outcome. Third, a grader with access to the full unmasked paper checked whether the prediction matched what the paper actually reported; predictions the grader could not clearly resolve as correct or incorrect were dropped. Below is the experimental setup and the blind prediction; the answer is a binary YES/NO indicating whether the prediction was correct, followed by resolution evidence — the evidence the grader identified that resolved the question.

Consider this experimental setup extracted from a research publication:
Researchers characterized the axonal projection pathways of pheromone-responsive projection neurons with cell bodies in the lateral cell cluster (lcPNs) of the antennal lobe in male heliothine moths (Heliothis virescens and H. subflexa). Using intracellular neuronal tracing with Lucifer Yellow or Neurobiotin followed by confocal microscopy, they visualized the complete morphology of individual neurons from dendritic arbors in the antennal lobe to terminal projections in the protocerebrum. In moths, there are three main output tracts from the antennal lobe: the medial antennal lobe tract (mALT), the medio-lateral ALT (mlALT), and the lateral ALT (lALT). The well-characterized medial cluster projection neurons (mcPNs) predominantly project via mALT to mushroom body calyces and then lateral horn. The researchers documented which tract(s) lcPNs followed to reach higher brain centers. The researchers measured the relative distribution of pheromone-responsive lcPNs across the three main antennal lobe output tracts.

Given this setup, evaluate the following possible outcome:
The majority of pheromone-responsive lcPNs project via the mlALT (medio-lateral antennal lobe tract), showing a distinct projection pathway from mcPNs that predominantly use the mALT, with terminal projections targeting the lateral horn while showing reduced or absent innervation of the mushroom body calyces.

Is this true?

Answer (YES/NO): NO